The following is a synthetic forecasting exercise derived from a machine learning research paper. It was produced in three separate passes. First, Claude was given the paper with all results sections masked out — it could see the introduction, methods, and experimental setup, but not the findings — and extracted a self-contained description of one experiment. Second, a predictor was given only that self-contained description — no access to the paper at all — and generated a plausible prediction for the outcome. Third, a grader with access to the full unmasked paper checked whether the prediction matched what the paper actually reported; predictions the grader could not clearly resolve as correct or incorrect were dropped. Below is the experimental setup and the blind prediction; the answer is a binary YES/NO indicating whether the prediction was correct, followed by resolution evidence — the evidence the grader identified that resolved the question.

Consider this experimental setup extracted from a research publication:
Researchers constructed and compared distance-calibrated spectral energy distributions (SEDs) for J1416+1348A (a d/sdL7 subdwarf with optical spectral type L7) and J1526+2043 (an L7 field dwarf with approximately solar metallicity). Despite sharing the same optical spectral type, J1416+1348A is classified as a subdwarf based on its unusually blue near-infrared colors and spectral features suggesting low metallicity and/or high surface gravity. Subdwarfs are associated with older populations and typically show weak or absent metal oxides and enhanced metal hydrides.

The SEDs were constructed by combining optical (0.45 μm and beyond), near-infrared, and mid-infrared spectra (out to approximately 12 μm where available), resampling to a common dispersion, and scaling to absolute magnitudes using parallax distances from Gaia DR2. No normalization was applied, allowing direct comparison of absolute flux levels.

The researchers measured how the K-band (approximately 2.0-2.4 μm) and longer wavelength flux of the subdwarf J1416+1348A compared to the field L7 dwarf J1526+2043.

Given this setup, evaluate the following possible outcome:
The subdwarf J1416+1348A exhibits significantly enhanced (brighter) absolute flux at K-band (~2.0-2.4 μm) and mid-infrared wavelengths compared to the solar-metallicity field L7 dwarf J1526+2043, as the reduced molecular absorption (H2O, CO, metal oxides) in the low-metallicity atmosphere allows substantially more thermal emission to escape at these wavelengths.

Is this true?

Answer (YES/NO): NO